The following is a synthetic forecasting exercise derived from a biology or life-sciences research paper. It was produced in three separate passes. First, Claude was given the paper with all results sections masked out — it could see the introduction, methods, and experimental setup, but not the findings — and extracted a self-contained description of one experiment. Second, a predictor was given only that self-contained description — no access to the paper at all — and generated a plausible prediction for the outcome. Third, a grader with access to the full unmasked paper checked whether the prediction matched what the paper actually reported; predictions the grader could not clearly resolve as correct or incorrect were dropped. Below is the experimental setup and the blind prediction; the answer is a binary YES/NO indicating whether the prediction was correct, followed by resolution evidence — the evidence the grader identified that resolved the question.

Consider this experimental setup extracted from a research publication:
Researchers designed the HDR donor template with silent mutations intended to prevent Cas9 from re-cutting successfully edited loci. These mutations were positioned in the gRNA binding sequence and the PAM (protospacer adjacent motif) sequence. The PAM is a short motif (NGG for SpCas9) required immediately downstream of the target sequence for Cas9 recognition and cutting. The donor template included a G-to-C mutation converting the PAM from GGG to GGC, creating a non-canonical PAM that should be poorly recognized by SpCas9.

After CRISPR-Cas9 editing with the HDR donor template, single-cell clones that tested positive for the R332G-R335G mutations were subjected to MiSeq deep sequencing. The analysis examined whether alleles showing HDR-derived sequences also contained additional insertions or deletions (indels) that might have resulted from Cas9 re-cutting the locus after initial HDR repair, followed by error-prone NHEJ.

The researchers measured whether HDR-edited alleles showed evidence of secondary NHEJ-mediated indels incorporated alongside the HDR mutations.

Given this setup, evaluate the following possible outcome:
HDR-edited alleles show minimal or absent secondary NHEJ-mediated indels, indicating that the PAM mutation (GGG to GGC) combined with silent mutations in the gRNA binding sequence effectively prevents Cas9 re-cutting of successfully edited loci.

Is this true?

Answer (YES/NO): NO